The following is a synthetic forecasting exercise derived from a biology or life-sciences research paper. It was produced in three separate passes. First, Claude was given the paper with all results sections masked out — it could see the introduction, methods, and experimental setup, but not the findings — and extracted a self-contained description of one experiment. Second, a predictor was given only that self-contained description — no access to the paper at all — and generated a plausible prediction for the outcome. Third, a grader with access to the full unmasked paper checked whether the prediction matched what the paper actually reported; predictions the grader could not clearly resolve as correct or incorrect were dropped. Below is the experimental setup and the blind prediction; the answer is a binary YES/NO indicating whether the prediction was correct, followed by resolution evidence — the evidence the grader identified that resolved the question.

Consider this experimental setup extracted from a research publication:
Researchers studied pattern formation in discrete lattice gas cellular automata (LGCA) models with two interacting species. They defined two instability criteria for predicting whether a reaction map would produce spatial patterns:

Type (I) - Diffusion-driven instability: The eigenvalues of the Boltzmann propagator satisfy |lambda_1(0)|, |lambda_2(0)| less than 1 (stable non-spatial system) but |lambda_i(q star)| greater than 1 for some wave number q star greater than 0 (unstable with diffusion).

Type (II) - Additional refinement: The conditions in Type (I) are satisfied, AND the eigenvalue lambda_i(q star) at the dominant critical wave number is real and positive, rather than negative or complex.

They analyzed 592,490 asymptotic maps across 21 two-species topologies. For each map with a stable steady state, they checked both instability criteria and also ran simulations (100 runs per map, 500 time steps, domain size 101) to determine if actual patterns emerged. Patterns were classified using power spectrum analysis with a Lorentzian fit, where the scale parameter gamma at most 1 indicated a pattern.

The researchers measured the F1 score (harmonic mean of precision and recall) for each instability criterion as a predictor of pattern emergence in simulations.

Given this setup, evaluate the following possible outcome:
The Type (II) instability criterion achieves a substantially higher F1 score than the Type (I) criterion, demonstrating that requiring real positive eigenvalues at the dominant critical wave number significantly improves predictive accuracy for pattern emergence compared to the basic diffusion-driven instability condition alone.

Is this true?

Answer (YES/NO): YES